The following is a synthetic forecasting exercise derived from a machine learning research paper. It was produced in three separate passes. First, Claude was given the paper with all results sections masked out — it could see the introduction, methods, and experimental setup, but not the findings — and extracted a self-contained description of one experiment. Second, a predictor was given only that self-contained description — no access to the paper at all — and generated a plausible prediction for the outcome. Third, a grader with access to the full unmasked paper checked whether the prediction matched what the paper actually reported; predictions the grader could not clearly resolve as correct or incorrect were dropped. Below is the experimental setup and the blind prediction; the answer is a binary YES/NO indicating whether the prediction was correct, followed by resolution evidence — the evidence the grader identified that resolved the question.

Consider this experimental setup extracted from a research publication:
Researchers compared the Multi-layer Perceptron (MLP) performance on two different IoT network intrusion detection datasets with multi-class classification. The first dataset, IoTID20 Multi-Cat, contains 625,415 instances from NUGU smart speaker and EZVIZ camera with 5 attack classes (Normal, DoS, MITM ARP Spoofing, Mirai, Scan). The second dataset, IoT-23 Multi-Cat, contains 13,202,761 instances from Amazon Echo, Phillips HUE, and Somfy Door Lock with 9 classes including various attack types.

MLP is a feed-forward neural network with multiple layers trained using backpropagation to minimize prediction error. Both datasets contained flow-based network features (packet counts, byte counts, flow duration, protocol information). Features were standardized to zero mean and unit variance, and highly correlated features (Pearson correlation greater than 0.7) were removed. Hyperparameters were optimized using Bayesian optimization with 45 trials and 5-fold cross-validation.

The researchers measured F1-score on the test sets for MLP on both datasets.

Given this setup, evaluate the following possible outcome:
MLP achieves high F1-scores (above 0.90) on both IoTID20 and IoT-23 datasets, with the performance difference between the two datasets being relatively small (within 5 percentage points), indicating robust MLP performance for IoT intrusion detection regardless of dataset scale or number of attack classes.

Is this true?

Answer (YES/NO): NO